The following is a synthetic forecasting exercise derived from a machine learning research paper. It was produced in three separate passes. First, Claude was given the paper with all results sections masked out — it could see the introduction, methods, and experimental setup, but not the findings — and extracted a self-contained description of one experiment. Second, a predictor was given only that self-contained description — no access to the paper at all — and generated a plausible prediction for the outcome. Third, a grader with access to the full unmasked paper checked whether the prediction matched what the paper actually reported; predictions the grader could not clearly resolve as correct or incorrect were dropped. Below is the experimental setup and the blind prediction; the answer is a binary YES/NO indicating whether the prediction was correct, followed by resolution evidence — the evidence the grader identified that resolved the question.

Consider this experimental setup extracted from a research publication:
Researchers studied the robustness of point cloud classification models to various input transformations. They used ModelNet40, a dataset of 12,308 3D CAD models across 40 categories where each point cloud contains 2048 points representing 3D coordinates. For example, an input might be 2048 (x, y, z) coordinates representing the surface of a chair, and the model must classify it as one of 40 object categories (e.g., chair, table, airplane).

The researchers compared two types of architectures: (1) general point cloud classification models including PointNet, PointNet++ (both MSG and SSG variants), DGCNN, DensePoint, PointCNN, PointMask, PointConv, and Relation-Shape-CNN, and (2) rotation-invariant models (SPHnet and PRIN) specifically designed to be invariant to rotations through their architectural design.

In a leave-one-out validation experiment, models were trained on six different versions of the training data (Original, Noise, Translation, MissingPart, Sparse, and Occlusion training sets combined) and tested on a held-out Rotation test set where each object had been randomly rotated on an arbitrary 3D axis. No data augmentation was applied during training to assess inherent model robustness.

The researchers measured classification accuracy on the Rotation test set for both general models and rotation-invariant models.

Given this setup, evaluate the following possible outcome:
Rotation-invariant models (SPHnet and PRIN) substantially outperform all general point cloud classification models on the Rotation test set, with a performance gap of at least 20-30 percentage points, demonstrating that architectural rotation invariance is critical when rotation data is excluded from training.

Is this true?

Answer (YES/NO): YES